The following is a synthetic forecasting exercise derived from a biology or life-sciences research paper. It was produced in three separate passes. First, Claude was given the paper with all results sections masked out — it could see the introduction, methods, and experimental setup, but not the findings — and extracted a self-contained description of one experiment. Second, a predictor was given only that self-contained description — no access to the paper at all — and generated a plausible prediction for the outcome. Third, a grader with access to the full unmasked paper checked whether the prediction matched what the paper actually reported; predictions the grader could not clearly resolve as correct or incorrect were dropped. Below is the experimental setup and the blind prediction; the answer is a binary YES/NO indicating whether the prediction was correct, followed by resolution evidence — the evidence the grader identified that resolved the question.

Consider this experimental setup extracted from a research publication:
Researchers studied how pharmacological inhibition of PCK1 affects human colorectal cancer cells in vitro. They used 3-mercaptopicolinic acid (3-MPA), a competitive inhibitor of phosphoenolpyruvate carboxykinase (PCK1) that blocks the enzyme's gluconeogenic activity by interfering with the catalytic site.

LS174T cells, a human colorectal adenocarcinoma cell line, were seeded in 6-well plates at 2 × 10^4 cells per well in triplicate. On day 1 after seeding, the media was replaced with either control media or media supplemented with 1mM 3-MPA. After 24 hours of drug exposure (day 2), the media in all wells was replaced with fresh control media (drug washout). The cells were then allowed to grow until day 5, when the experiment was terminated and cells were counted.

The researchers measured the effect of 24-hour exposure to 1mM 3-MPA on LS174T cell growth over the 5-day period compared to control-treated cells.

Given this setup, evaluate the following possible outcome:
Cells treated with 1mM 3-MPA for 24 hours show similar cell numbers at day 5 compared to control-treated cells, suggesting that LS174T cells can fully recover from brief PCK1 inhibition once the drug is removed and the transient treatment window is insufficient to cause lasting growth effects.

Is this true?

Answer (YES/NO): YES